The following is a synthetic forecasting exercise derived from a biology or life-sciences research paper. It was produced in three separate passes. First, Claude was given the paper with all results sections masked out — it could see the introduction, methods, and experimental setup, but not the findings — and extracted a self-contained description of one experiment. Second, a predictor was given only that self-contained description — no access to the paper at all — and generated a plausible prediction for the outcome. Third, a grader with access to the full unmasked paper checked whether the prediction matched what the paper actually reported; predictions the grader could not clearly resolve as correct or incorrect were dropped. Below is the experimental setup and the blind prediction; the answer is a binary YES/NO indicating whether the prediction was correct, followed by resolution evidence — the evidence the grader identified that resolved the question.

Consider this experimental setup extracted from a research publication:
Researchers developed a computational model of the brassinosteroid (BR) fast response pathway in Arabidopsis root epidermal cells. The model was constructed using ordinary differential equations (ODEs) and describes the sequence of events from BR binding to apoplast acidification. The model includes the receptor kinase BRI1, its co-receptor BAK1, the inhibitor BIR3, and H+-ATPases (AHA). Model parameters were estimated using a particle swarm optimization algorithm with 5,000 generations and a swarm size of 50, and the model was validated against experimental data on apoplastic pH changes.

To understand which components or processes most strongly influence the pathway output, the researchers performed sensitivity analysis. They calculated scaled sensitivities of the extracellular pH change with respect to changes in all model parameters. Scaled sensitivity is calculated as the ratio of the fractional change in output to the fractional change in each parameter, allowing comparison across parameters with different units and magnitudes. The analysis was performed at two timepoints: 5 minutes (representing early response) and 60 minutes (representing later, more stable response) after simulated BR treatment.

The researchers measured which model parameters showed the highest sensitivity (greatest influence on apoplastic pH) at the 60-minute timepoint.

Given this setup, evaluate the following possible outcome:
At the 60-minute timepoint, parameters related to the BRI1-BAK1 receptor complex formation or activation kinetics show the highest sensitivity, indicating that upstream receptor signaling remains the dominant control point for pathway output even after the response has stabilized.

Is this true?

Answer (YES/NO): NO